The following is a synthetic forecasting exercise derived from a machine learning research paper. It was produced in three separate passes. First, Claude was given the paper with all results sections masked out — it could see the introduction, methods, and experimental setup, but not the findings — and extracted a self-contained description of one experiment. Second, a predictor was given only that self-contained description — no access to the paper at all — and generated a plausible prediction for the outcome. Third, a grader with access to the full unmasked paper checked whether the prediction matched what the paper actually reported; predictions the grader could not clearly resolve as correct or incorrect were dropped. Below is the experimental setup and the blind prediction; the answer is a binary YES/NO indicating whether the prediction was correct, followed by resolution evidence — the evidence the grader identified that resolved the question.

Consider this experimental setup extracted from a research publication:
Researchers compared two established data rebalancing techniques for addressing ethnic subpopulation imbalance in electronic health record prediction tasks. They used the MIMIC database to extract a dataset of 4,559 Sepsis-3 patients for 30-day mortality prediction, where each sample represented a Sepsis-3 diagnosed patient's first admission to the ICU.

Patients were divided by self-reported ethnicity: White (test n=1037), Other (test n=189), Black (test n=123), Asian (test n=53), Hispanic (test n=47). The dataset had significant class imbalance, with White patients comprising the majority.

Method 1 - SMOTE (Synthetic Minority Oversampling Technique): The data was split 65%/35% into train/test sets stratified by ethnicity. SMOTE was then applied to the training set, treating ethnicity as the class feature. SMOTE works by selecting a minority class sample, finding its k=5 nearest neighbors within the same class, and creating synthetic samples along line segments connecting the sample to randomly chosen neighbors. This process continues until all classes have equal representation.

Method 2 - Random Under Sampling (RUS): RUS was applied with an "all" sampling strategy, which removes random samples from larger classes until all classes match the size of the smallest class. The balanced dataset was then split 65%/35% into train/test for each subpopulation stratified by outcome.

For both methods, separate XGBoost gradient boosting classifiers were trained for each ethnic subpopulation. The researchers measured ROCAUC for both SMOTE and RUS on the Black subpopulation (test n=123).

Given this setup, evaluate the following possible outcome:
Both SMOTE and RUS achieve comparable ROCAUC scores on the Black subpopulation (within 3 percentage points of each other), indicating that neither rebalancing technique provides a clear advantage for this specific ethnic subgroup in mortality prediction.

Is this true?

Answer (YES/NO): NO